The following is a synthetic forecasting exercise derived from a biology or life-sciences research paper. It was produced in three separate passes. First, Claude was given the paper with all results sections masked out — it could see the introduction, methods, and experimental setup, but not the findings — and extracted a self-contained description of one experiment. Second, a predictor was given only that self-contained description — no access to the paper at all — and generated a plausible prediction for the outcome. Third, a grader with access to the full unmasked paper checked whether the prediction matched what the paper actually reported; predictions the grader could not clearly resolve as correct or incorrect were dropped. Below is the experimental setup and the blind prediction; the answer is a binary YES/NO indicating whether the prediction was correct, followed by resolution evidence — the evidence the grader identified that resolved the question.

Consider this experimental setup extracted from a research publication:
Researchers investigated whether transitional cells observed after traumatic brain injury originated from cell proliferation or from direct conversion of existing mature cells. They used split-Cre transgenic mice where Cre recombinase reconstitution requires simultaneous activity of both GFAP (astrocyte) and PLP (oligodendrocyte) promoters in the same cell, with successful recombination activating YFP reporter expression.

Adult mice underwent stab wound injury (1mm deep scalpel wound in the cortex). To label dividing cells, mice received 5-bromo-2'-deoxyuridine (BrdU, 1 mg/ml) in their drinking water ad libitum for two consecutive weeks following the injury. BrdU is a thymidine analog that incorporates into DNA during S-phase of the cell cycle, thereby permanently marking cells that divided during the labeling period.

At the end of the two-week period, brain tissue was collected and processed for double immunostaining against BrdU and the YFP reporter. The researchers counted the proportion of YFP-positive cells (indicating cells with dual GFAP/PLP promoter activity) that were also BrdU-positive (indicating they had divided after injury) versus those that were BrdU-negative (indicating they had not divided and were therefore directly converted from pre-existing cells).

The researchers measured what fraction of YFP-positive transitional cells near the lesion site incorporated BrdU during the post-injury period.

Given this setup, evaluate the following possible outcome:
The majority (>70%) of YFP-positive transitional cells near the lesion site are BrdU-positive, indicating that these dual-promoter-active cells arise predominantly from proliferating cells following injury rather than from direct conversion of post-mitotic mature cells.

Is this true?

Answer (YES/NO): NO